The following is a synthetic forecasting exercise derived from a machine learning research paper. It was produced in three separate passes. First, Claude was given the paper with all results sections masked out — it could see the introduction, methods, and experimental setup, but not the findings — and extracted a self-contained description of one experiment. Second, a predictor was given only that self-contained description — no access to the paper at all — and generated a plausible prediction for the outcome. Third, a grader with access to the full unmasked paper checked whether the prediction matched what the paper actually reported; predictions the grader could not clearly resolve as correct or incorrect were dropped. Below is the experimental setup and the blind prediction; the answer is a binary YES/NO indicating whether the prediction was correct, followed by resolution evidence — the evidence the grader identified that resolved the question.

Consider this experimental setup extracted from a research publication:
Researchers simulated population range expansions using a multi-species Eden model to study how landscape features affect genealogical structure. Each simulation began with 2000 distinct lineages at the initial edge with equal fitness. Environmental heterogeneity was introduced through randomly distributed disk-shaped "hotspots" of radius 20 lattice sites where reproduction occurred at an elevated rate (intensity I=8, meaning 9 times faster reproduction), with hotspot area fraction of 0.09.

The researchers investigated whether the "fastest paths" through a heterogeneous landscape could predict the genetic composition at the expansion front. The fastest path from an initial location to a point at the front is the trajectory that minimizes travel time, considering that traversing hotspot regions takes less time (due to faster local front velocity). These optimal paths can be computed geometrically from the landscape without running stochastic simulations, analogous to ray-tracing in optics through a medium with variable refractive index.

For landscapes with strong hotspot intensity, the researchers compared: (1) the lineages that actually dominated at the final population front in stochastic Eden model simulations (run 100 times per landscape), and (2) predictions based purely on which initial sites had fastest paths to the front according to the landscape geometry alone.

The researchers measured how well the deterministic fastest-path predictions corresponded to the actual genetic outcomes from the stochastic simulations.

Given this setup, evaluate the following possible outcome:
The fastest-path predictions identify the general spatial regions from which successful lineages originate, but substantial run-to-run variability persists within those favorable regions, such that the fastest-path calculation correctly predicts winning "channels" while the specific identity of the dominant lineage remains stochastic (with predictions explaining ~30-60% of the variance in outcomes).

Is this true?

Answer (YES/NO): NO